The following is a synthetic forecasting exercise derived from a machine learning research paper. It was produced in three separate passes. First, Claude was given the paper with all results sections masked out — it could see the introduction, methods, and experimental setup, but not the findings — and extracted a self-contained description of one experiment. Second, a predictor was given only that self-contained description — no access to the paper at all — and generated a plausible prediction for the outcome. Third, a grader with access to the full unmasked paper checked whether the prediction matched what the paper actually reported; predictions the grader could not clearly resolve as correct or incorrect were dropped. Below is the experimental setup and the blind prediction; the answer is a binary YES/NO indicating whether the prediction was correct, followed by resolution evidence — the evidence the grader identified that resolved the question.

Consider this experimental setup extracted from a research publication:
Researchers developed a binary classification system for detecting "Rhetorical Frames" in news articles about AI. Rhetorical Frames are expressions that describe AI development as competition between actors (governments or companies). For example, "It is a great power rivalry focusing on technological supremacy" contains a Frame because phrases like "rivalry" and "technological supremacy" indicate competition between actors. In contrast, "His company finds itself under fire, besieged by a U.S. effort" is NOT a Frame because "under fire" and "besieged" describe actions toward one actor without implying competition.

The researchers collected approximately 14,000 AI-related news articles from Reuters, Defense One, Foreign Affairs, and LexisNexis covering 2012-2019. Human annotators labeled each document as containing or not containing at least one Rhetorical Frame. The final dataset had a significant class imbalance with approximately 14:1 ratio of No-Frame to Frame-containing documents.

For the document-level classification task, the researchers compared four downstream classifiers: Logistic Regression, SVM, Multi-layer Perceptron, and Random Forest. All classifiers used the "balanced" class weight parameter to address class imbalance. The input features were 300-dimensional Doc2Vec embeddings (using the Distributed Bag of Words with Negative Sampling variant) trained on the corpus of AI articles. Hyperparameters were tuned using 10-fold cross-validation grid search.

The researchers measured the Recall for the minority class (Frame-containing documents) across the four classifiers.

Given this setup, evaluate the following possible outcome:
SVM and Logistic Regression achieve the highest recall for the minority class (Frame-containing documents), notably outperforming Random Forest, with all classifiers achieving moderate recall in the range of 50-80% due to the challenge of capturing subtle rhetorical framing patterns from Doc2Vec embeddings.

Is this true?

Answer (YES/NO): NO